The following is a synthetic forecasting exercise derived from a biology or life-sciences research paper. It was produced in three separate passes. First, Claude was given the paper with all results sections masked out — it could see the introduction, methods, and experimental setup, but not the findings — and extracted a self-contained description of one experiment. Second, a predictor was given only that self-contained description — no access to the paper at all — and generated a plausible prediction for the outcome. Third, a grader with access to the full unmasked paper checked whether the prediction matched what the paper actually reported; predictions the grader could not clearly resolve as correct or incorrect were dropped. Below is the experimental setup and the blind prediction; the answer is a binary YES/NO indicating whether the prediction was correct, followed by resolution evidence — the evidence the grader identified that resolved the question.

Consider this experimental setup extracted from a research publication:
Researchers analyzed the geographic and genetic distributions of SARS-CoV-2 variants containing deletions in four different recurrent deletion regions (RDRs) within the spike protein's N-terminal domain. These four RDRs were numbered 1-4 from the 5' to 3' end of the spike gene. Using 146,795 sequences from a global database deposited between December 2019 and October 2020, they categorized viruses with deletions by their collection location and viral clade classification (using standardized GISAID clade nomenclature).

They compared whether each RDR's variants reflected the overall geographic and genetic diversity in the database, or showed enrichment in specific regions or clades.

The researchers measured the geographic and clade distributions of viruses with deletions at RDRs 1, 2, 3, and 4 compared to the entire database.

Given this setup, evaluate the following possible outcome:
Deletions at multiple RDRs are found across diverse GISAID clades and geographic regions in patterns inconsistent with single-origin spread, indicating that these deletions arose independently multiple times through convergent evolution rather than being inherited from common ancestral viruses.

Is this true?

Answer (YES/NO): NO